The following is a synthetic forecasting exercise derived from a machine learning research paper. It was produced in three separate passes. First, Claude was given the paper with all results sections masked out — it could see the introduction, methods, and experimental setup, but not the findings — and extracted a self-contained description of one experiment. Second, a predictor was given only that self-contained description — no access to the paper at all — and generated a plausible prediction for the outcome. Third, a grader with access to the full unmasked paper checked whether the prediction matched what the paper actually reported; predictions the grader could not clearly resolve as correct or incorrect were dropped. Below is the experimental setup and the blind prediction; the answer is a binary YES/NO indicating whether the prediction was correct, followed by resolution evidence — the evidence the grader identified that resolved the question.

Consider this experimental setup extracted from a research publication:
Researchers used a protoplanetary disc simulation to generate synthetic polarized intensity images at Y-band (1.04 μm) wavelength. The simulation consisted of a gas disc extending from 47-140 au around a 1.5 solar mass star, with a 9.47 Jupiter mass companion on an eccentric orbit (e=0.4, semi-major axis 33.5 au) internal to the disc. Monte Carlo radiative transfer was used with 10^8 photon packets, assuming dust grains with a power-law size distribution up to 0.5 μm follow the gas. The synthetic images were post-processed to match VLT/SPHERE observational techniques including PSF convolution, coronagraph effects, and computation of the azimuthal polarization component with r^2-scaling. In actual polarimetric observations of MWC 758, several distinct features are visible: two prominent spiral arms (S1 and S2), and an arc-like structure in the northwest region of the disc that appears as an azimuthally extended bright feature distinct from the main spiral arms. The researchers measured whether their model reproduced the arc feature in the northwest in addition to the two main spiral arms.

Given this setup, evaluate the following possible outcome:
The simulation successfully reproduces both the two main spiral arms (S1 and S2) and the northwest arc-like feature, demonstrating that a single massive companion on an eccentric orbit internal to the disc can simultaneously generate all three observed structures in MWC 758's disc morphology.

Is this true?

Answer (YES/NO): YES